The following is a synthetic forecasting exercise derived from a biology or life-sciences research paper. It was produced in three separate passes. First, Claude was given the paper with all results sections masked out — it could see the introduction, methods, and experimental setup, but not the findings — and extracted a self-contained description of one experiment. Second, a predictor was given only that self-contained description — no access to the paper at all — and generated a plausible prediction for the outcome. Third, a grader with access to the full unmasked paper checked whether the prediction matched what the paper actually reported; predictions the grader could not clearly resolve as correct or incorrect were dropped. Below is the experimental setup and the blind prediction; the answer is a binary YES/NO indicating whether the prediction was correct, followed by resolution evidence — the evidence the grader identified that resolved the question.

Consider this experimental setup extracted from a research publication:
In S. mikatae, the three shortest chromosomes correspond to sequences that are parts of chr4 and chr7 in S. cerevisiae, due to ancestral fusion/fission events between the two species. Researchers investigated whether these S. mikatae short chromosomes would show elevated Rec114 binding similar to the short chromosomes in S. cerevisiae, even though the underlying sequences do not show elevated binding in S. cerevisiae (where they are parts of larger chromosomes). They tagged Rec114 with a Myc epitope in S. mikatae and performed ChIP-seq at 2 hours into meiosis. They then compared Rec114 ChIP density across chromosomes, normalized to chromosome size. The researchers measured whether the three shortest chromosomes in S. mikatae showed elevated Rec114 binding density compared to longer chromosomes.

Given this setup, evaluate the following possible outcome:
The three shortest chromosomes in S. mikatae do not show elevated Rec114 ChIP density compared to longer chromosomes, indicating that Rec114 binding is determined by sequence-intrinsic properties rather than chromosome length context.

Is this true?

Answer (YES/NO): NO